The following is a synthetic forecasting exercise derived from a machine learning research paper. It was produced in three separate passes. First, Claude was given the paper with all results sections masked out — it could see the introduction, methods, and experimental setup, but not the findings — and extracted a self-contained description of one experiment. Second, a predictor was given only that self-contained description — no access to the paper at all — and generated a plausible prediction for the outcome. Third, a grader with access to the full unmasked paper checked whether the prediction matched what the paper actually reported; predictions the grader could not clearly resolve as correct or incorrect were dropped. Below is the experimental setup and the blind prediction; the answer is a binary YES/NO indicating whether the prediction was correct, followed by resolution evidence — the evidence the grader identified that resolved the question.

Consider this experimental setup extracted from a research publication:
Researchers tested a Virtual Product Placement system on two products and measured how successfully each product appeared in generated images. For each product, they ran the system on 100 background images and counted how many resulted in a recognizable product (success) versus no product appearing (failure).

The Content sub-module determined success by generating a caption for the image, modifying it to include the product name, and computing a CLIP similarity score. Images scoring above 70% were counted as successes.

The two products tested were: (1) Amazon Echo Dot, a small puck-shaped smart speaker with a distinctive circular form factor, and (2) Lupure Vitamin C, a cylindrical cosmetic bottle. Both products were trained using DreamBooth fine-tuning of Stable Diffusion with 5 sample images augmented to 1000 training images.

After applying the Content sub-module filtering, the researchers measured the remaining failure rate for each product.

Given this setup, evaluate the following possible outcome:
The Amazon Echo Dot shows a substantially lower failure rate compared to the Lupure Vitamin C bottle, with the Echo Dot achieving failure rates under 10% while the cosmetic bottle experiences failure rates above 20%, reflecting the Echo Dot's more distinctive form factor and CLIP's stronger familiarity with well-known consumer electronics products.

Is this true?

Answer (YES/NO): NO